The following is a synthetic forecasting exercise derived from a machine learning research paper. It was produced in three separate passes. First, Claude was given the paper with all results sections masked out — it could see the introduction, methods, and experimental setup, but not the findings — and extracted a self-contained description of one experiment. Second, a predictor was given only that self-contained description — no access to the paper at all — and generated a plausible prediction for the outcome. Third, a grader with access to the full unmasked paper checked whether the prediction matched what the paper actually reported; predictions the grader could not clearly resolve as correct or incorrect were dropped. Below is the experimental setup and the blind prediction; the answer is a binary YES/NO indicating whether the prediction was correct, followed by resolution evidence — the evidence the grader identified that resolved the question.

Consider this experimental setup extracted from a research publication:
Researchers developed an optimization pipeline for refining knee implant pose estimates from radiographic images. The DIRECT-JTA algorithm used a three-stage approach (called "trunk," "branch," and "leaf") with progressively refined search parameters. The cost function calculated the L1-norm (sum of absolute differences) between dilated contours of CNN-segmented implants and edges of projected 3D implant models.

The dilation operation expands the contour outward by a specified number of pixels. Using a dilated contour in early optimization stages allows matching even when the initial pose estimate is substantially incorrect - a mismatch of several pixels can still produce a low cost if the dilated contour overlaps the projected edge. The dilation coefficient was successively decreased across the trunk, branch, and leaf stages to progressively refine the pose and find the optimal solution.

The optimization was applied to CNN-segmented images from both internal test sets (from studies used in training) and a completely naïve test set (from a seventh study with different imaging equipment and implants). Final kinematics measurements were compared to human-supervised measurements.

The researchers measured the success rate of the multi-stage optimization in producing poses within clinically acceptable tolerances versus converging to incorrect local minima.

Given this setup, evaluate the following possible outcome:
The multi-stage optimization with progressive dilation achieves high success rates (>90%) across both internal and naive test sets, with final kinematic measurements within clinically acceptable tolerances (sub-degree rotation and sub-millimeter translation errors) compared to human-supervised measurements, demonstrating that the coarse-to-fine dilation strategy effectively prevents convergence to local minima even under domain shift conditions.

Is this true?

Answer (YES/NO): NO